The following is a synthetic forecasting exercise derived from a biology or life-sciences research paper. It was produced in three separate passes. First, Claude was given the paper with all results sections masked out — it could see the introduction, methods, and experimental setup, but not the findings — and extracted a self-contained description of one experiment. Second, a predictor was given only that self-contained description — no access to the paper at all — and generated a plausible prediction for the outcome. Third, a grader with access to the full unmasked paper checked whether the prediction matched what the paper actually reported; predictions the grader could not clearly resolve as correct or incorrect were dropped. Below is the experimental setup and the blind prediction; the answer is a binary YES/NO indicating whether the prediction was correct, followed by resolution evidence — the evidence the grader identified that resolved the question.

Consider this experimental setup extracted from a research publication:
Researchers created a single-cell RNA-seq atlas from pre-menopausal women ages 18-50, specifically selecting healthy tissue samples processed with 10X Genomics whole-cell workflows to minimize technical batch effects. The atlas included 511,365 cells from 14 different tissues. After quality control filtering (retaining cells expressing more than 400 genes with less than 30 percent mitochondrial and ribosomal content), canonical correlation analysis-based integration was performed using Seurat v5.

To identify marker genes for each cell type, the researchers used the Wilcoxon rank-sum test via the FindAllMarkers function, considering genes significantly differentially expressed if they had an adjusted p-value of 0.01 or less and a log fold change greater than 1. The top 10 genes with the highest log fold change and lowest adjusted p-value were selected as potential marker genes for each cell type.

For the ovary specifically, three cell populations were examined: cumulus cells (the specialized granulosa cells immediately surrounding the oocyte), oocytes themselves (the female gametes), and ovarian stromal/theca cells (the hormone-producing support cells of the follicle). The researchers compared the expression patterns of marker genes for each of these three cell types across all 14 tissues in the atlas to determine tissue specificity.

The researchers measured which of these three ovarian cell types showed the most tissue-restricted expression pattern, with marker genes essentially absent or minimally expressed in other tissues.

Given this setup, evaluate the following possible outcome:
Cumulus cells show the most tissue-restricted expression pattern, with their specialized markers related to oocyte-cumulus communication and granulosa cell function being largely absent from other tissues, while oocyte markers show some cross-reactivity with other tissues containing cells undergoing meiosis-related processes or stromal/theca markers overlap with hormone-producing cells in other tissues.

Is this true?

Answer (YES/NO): NO